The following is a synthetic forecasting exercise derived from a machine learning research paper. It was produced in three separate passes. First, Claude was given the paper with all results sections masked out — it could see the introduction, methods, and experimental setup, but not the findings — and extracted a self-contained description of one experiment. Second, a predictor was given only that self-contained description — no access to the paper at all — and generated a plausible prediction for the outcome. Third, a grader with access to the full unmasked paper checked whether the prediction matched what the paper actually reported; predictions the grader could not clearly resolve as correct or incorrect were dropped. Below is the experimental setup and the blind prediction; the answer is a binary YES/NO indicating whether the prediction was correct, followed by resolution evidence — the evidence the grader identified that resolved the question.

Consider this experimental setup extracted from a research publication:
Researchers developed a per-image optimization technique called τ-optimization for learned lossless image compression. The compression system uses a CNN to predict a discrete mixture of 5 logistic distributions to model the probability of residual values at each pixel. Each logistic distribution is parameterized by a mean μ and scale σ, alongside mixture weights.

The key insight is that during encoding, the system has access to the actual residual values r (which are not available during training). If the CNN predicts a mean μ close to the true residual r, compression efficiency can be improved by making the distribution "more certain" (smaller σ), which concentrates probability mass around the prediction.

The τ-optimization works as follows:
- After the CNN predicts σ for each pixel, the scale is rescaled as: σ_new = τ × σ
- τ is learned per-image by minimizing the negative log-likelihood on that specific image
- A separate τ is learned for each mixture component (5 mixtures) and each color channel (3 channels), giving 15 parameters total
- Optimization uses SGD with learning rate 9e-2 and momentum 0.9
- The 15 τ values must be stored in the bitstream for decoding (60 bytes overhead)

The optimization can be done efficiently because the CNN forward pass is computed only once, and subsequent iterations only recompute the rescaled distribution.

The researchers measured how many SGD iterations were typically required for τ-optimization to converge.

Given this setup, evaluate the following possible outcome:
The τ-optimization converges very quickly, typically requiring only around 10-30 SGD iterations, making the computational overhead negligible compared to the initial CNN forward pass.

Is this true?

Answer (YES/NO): NO